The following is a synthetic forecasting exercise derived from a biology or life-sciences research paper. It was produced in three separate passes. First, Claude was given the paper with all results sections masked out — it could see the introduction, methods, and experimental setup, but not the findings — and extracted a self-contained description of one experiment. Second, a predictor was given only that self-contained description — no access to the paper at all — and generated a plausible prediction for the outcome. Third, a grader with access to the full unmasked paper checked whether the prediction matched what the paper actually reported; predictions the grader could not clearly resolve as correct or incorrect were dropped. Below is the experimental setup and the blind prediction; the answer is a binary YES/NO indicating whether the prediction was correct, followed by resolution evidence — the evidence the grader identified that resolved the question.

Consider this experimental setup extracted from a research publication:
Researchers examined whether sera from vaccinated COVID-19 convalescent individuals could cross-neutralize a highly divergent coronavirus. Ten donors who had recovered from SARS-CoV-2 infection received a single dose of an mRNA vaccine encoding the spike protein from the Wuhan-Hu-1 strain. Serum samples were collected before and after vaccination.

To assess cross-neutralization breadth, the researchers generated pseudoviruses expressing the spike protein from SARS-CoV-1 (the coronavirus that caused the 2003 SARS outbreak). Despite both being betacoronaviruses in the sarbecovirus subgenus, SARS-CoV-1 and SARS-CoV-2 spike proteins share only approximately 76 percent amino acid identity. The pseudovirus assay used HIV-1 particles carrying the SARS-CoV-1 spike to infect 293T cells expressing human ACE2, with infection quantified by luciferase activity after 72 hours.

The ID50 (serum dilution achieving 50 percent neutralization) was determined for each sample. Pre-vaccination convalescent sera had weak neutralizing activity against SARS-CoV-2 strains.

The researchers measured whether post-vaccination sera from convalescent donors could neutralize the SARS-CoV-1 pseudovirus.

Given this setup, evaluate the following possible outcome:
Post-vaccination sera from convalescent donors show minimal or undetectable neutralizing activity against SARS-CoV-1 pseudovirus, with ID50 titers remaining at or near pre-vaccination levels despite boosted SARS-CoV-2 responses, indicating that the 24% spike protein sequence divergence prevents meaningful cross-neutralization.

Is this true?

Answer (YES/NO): NO